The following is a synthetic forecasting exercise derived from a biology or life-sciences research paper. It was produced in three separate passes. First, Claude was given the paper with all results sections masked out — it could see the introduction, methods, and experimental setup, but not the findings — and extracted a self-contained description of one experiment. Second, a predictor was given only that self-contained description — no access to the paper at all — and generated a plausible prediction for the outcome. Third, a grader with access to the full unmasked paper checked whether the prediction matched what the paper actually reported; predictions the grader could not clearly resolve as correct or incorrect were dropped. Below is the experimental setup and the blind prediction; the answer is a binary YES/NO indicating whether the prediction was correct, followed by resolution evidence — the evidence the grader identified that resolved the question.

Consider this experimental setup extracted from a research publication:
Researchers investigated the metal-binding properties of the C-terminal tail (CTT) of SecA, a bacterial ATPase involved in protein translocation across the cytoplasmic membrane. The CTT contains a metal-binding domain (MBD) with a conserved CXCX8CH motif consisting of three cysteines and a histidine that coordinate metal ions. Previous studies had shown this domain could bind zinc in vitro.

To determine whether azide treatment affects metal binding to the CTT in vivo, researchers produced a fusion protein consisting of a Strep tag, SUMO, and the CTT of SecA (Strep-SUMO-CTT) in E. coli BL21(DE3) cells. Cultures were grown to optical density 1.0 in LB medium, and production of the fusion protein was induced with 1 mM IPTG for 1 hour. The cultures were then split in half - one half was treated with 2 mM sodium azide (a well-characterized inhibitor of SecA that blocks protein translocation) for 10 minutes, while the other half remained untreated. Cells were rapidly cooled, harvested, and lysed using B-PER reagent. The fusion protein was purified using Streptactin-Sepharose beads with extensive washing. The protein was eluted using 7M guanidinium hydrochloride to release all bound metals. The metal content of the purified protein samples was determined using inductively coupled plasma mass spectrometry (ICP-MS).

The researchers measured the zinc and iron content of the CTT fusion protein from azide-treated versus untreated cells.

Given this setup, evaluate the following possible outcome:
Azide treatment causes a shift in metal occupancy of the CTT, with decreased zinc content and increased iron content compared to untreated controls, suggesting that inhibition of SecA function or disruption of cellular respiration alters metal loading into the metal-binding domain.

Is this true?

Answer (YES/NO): NO